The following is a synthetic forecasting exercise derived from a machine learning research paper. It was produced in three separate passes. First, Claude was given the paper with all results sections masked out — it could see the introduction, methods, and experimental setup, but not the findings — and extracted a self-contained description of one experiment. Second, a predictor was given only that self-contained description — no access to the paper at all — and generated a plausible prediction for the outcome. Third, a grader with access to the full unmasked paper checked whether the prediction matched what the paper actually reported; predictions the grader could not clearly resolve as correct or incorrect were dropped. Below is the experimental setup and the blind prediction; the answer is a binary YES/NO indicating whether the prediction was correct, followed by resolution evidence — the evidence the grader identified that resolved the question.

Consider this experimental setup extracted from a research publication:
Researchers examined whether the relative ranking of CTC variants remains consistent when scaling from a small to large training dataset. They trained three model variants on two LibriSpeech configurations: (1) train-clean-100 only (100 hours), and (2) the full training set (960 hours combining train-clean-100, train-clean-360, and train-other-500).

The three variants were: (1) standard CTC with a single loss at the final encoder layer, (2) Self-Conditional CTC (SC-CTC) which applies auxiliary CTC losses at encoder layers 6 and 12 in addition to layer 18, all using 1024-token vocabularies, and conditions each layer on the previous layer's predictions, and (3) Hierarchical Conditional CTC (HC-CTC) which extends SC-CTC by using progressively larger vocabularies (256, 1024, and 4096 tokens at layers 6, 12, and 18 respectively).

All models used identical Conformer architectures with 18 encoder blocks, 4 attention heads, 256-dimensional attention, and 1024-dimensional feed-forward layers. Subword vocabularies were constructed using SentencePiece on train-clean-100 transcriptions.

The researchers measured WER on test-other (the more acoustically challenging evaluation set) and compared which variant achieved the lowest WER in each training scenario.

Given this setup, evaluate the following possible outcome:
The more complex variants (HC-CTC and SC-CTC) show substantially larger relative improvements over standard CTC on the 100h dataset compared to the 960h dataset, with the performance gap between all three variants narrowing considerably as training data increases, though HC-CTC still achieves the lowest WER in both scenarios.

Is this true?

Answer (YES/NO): NO